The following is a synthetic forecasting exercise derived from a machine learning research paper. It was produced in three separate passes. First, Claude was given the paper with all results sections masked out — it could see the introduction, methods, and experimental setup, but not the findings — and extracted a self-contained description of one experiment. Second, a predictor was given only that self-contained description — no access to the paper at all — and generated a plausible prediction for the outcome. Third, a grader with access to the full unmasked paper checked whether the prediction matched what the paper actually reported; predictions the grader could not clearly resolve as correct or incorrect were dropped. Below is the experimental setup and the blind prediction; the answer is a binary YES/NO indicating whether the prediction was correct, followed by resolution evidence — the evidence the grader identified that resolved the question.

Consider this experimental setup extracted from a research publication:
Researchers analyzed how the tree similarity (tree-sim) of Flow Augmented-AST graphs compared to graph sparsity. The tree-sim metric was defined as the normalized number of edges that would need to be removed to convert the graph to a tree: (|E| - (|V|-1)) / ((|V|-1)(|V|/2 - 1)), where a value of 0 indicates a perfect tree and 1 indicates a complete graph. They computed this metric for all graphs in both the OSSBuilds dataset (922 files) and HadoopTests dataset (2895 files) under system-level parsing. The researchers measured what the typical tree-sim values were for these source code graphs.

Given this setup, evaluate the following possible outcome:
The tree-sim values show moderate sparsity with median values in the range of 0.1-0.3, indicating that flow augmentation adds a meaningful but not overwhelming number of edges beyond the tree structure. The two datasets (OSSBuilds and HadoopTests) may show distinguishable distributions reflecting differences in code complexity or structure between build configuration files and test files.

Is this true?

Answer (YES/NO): NO